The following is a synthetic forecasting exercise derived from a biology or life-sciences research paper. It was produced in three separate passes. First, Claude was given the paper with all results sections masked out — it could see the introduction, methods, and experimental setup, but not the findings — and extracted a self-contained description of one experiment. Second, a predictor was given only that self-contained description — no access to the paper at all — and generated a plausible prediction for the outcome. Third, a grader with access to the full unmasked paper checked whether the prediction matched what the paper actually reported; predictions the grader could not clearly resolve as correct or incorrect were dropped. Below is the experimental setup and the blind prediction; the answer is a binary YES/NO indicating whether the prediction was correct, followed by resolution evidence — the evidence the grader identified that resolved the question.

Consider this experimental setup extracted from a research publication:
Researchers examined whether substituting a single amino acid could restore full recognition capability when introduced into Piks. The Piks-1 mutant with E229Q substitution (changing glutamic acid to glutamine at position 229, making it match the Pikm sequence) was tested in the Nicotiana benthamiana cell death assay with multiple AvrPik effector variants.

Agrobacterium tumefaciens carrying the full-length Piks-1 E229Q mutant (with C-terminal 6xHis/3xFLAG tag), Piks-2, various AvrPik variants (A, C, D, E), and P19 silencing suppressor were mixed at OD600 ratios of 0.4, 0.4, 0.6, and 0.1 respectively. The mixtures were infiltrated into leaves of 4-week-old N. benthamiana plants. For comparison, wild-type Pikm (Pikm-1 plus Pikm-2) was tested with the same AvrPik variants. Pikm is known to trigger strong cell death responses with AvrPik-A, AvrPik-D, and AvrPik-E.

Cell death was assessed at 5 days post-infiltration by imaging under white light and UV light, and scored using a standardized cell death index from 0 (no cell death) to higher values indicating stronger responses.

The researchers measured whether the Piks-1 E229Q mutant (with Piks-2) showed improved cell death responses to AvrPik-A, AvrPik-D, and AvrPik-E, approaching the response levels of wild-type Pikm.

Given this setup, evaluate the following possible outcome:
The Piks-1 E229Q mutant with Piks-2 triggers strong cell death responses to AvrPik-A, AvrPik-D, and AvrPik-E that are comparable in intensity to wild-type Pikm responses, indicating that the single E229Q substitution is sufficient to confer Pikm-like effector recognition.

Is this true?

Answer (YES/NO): NO